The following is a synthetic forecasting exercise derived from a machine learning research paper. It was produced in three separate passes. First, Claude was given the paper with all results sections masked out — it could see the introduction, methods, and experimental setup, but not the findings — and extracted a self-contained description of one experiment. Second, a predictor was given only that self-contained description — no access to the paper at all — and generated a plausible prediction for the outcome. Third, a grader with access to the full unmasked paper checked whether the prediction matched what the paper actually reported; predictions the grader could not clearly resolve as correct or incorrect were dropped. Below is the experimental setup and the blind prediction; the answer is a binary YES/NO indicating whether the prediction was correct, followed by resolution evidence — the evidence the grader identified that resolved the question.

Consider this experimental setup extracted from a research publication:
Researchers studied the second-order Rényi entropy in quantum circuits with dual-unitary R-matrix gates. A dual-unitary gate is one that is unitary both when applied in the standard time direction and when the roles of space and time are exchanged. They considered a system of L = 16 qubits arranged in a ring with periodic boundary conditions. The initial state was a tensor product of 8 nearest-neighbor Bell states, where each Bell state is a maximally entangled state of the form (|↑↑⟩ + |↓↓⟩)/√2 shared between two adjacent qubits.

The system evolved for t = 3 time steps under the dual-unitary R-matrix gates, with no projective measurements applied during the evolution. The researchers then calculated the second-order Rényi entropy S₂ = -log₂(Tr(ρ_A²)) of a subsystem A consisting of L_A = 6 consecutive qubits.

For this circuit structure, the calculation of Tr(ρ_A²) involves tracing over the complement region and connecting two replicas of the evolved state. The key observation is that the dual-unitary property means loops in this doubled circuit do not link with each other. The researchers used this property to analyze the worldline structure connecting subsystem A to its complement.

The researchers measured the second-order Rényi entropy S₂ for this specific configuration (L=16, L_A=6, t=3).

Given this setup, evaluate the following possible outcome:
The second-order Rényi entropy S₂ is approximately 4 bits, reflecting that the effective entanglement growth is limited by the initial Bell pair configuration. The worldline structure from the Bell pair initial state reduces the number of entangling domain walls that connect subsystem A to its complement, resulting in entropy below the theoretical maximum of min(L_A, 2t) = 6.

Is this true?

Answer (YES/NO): NO